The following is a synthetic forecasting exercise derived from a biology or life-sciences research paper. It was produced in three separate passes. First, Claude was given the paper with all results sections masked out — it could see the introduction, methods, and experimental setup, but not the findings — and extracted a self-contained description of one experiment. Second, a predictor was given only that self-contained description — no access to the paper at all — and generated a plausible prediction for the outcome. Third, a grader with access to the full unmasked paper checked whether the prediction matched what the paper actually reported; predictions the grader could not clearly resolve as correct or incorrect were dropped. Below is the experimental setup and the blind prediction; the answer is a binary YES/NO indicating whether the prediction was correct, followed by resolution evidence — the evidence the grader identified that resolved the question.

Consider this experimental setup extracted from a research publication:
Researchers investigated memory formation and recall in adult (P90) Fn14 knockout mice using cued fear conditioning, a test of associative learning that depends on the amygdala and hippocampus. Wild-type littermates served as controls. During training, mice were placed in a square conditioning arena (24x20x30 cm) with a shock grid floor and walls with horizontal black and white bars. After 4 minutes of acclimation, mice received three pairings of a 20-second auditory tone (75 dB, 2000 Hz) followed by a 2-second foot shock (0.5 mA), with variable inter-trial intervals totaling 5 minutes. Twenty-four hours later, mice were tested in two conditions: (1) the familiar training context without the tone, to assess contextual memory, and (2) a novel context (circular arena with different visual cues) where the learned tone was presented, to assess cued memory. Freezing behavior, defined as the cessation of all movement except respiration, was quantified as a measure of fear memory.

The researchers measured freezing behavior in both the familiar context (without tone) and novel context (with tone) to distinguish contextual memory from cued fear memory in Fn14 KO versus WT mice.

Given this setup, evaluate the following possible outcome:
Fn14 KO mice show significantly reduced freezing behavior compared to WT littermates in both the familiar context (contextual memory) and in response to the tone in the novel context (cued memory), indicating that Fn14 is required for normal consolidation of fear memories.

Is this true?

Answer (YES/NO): NO